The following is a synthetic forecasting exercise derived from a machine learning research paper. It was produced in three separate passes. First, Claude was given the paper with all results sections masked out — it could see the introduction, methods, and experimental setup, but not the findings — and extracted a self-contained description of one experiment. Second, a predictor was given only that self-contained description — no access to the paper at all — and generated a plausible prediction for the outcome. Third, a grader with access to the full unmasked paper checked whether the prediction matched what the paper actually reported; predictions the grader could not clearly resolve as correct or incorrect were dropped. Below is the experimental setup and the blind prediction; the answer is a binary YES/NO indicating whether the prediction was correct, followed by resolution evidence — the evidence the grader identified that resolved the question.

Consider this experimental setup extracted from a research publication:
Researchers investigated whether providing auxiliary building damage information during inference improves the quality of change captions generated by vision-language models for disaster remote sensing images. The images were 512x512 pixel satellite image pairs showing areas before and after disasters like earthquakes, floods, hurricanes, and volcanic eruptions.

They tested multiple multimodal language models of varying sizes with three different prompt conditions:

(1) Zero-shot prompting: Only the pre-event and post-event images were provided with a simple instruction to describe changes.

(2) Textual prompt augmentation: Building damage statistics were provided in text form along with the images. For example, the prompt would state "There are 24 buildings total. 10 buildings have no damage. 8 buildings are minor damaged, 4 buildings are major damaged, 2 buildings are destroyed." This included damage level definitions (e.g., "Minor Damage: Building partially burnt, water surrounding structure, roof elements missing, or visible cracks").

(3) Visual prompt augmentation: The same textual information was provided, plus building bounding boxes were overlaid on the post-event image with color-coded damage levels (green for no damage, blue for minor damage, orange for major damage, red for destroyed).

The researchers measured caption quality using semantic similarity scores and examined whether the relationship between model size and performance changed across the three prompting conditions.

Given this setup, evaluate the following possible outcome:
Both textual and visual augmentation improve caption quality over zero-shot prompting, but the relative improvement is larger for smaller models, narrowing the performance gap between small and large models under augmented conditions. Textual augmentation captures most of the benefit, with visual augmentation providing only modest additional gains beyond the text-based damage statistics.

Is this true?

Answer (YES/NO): NO